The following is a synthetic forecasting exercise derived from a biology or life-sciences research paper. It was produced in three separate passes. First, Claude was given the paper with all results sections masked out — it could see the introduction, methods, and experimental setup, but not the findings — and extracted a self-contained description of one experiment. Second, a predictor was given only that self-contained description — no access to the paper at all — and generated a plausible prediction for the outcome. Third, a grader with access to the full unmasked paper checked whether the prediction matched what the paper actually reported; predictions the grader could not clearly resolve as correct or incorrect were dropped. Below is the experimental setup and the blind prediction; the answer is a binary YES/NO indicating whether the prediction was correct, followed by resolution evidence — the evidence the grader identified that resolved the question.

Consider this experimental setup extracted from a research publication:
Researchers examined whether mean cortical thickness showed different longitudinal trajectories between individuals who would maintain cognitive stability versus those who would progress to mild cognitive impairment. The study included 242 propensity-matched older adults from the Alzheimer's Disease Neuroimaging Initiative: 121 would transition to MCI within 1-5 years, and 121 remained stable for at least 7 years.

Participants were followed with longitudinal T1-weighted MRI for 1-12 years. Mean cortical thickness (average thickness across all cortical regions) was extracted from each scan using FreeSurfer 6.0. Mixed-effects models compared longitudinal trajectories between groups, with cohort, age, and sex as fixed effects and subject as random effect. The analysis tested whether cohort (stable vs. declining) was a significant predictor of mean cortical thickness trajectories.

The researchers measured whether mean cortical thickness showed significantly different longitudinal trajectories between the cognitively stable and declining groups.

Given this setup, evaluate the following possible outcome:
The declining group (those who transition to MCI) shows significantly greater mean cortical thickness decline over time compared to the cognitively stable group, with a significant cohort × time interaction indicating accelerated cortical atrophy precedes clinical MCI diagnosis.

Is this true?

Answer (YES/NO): NO